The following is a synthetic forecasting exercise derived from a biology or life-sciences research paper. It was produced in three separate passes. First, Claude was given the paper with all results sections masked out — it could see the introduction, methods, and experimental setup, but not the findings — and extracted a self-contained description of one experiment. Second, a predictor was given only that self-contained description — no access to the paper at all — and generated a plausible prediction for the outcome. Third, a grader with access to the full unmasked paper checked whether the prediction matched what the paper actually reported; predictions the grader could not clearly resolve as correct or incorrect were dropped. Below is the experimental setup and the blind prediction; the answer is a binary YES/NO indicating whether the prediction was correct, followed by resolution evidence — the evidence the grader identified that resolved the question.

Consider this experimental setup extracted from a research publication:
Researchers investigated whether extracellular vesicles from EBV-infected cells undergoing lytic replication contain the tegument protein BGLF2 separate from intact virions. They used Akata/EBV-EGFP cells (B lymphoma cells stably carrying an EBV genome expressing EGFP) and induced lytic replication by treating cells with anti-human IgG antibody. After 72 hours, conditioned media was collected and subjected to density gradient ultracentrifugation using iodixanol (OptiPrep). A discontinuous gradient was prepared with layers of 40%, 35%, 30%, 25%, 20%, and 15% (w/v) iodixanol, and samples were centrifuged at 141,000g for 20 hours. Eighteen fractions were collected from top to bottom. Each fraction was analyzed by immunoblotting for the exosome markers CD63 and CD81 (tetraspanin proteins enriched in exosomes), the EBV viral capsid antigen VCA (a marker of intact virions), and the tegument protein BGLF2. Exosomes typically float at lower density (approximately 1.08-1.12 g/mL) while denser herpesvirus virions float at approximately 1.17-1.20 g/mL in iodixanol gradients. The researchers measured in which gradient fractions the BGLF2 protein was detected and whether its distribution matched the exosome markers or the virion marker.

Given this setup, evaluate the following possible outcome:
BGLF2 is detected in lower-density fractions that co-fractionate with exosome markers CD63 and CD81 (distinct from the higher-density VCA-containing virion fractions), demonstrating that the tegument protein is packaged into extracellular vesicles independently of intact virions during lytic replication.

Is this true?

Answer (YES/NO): YES